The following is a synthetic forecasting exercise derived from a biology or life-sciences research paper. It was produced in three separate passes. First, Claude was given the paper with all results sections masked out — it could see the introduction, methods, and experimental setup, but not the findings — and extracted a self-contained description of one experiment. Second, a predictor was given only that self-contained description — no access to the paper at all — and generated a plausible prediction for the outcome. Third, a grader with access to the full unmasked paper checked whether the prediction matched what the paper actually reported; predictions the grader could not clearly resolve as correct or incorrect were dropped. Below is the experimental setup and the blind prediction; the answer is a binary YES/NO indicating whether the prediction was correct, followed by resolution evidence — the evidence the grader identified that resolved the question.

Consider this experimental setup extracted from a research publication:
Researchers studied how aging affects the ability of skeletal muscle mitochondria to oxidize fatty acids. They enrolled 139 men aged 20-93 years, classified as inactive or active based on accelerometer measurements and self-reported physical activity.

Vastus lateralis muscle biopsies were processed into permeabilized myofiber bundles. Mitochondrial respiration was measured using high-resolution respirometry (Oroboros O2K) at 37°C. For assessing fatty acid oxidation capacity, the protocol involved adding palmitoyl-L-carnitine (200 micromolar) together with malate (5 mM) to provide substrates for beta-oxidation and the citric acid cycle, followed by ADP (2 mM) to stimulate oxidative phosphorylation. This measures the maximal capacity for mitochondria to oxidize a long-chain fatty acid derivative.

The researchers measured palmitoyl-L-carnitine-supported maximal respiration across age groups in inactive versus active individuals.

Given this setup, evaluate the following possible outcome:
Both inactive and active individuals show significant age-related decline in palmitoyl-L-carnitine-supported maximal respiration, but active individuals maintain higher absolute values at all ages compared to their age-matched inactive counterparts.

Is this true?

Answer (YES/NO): NO